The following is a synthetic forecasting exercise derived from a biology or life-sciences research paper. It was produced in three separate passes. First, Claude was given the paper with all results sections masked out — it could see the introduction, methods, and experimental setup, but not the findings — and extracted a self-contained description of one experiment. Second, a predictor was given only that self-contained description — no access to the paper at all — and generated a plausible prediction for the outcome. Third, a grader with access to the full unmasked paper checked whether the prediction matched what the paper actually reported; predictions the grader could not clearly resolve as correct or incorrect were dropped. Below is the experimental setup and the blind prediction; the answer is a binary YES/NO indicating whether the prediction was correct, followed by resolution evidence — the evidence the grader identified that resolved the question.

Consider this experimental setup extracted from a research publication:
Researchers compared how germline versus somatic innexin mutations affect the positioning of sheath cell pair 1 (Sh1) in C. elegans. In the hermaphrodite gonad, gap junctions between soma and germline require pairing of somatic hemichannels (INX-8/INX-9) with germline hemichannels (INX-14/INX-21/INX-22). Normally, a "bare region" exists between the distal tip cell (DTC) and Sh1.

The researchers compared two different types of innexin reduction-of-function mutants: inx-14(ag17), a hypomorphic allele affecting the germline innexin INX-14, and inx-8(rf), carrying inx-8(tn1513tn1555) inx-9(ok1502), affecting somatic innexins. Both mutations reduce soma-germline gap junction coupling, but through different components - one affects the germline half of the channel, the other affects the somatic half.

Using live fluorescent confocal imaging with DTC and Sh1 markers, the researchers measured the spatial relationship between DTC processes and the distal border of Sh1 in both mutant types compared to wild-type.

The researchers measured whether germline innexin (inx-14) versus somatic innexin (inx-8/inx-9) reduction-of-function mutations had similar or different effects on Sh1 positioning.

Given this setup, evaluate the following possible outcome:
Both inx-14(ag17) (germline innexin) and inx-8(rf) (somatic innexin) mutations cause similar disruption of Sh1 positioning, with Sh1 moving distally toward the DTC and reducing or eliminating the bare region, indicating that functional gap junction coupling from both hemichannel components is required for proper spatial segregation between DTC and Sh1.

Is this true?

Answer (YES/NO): YES